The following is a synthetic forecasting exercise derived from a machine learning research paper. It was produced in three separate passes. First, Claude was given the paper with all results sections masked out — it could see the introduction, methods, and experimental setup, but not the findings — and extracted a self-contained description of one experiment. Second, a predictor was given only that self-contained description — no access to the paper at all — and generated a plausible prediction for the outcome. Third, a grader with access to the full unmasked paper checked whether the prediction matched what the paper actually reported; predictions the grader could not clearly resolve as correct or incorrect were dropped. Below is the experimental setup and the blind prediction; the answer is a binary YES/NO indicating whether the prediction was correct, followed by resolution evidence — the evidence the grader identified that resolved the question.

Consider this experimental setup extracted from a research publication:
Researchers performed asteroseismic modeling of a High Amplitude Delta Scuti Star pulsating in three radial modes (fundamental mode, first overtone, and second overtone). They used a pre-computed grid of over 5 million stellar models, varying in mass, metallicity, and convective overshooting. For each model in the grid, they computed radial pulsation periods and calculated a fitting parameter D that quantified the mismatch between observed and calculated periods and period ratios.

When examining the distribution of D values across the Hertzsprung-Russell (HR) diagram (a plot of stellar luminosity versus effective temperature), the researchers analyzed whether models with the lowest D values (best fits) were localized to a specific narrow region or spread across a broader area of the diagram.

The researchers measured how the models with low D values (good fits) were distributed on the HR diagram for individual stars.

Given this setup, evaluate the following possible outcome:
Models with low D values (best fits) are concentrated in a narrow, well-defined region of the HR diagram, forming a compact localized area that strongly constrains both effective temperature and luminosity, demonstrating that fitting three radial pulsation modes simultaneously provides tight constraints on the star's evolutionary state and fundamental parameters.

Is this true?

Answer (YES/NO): NO